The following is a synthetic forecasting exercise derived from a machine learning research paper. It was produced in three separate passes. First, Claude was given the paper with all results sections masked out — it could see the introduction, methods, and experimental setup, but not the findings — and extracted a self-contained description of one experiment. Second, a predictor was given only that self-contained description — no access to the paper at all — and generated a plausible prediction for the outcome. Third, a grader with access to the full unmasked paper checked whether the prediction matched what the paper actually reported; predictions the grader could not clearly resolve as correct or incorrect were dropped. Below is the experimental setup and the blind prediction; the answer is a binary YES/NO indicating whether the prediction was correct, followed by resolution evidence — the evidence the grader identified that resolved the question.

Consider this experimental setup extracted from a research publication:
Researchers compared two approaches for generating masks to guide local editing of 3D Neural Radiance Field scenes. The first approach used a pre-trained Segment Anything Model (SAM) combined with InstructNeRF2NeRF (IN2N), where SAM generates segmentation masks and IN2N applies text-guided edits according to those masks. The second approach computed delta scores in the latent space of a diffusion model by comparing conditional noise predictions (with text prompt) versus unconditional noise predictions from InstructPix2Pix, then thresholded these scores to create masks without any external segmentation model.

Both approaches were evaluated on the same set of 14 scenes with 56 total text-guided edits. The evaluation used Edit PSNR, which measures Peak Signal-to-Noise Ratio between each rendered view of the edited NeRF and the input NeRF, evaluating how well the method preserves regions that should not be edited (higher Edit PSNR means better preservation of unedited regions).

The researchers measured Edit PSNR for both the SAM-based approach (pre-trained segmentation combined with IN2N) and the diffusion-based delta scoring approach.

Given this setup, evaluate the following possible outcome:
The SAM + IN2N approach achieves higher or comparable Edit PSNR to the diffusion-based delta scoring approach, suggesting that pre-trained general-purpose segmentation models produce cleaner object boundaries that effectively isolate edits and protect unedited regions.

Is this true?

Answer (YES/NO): NO